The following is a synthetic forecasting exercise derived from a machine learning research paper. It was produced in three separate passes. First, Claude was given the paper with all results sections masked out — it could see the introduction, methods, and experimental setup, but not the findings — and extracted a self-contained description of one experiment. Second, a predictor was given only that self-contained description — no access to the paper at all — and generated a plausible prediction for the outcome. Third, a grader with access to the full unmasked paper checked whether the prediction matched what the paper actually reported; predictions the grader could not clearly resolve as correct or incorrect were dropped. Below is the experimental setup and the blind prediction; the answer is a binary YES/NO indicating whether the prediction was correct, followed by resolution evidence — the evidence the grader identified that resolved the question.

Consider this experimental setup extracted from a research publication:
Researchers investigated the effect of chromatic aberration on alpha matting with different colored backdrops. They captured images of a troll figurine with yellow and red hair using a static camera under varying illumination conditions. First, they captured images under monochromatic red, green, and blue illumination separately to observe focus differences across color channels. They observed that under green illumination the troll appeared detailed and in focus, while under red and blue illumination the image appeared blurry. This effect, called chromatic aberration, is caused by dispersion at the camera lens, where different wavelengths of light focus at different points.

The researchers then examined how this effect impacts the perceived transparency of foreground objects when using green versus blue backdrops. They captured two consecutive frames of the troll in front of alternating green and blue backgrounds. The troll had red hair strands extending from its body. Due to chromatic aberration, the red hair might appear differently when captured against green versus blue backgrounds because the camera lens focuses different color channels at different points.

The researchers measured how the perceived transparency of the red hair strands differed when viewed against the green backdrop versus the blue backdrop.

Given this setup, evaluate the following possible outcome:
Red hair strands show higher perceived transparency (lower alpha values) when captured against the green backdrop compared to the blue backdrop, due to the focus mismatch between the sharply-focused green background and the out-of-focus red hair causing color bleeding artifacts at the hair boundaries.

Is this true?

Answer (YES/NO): NO